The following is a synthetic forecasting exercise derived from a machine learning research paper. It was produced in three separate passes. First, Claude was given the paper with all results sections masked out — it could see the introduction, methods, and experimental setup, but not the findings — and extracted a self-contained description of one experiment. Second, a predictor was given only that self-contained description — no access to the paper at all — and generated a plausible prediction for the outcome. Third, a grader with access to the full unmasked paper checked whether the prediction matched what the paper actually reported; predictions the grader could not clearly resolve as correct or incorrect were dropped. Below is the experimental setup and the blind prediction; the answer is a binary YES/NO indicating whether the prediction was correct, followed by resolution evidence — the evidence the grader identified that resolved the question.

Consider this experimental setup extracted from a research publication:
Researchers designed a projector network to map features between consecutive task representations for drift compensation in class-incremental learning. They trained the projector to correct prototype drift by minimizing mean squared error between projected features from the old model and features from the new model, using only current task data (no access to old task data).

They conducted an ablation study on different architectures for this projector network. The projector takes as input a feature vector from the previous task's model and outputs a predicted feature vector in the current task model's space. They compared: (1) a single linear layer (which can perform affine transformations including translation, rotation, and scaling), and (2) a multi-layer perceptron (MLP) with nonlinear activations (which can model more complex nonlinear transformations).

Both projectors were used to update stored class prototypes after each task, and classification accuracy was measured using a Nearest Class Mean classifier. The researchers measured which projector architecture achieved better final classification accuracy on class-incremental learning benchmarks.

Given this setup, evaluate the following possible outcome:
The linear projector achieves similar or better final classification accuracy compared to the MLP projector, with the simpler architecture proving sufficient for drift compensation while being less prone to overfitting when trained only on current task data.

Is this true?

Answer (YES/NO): YES